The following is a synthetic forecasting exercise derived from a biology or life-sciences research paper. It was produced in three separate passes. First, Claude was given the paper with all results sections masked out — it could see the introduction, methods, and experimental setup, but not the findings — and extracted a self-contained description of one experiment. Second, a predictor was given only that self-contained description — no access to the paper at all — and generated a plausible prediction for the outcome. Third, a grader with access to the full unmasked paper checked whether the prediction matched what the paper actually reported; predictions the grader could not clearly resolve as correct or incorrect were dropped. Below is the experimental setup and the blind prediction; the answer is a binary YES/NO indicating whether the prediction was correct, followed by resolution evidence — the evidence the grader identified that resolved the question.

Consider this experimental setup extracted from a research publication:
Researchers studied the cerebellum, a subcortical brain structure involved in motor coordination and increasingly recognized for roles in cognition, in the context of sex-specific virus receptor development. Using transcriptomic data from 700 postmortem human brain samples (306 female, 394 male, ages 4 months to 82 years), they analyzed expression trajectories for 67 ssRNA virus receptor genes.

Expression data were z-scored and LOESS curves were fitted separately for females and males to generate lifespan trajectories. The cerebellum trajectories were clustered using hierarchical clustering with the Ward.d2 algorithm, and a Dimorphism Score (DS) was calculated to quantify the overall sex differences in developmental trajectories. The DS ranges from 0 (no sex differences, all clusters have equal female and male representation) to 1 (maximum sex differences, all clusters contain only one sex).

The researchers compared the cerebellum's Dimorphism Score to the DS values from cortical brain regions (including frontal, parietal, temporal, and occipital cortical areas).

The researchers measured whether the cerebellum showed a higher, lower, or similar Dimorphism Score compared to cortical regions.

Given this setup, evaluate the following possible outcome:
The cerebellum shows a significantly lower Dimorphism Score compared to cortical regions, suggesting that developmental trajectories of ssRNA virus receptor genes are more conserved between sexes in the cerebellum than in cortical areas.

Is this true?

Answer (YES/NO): YES